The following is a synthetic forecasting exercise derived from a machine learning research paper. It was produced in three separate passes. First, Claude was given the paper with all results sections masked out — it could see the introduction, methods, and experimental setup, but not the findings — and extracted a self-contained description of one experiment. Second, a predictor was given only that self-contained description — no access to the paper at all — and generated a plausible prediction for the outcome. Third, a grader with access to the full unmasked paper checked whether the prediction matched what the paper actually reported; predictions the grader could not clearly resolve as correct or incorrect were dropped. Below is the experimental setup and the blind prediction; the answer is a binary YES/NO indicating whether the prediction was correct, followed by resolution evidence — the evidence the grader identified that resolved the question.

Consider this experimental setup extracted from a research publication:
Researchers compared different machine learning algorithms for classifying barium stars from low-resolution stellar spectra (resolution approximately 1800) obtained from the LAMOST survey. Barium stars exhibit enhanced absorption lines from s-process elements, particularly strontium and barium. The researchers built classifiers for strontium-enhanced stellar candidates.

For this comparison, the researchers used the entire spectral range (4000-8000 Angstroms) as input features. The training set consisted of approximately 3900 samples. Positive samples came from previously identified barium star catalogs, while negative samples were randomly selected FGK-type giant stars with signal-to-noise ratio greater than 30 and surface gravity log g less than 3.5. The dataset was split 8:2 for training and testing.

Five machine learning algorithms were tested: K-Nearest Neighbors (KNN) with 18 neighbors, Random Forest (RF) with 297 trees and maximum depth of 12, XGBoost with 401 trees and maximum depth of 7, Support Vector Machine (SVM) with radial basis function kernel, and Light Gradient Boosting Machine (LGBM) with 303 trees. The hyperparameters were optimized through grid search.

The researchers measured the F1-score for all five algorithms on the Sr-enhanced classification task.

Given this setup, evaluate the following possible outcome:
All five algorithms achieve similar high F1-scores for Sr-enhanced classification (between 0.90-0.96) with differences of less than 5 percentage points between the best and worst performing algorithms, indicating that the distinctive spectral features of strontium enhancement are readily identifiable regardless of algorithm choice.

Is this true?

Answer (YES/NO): NO